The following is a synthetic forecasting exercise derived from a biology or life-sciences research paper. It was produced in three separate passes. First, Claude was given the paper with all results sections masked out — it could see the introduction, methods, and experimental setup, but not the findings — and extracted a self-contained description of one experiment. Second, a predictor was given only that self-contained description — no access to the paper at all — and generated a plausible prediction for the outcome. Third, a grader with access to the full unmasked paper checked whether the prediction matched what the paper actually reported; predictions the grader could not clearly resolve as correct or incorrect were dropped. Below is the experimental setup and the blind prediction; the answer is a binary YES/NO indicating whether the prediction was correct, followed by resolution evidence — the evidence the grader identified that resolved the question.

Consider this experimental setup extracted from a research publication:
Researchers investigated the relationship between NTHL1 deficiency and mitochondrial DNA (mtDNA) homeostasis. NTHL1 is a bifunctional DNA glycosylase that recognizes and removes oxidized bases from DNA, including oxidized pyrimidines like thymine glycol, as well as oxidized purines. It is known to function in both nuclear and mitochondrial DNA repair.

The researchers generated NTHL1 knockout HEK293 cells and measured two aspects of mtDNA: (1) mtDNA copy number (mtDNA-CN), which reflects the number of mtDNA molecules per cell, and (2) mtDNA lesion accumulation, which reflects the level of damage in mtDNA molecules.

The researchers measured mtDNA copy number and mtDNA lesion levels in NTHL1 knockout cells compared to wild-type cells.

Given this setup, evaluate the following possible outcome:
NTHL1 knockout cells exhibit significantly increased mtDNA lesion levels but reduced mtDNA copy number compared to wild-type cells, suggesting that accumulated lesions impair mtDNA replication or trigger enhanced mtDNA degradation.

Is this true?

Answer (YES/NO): NO